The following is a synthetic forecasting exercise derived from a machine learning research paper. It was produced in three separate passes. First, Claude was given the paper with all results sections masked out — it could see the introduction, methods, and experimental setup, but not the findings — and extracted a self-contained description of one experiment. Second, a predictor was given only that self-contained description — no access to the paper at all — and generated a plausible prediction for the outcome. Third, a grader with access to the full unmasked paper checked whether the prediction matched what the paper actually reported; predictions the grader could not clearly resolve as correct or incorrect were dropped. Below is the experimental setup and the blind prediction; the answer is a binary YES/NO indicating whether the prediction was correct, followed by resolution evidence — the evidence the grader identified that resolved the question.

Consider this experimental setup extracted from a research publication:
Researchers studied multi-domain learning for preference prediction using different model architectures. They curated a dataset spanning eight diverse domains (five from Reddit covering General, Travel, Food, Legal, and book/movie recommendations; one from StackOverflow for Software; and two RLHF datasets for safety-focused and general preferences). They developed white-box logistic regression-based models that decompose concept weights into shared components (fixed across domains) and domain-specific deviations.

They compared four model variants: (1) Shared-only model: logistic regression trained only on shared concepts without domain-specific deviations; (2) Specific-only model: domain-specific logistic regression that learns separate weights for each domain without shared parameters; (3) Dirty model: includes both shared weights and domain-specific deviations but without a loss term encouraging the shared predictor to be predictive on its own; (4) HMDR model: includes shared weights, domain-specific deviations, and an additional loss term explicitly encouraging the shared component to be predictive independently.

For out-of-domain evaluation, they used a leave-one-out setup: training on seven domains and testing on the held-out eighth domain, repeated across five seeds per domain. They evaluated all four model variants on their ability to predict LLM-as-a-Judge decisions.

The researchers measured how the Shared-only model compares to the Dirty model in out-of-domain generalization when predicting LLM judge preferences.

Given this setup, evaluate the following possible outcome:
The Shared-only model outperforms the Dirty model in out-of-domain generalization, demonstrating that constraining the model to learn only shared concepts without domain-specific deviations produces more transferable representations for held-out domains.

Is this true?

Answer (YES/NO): YES